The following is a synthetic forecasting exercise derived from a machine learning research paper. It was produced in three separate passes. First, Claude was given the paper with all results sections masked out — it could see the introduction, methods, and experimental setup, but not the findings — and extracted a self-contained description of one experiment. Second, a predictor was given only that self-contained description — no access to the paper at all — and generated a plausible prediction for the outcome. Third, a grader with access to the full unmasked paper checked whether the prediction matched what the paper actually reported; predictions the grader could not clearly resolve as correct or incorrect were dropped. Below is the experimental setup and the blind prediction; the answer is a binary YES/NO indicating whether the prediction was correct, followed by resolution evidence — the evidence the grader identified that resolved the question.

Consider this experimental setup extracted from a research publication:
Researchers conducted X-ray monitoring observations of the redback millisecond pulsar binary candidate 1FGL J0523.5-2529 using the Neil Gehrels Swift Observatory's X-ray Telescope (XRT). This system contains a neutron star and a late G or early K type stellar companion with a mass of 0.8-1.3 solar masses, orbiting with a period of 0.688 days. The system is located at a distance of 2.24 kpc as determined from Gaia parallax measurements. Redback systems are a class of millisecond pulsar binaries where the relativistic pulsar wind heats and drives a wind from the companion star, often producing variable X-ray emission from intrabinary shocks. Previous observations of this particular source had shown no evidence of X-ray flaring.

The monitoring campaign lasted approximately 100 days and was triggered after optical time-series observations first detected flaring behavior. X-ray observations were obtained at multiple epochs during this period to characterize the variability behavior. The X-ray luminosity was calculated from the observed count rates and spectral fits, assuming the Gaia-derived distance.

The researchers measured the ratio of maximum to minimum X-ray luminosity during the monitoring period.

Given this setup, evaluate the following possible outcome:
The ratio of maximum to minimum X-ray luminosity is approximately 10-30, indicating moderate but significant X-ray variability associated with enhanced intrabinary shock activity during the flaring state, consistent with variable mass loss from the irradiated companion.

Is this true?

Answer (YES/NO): NO